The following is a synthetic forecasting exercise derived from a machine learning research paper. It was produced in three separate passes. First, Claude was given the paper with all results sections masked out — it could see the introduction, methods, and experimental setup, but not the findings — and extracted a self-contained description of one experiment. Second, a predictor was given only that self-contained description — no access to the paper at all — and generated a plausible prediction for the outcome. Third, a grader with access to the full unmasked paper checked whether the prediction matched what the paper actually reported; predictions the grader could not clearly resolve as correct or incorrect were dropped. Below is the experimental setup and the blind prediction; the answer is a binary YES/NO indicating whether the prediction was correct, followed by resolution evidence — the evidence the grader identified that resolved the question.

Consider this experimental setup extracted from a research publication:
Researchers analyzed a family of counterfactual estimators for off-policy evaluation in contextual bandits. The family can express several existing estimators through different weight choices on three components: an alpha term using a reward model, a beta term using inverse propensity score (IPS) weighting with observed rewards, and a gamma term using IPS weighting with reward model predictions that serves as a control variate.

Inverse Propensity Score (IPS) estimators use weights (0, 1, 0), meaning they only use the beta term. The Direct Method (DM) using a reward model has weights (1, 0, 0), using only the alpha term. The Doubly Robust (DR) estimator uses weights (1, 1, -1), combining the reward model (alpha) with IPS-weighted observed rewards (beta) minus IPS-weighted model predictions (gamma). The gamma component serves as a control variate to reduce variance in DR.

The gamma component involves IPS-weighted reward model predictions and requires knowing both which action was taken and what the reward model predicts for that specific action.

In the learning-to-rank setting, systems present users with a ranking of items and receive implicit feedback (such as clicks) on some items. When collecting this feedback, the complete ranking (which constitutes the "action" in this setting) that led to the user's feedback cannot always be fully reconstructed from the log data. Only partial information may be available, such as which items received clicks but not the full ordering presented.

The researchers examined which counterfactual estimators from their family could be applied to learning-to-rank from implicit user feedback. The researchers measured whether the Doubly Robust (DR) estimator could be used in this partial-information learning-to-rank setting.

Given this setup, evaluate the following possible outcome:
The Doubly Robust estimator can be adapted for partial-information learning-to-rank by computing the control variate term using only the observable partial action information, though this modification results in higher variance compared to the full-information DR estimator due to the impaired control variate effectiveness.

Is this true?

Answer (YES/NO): NO